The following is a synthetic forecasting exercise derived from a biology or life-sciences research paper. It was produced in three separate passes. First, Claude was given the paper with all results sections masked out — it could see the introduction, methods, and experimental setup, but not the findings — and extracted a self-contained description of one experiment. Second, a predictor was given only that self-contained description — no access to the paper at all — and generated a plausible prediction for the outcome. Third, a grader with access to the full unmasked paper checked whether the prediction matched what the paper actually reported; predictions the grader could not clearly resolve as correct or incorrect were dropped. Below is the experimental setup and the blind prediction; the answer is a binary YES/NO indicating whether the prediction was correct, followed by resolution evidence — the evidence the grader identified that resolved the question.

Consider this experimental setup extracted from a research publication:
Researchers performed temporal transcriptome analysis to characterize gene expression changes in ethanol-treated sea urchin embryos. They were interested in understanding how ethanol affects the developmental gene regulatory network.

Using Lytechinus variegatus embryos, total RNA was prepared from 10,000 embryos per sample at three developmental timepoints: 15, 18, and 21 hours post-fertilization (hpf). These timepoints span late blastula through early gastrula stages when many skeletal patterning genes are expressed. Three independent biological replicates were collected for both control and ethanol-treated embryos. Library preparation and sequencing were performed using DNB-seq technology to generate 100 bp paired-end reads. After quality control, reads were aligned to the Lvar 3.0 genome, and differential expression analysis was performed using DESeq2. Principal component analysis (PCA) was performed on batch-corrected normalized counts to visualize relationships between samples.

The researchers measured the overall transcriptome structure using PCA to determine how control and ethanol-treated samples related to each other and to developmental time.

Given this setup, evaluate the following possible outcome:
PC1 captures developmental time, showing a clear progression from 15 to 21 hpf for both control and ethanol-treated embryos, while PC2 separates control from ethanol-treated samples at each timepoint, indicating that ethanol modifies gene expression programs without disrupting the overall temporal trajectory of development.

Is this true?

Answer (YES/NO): NO